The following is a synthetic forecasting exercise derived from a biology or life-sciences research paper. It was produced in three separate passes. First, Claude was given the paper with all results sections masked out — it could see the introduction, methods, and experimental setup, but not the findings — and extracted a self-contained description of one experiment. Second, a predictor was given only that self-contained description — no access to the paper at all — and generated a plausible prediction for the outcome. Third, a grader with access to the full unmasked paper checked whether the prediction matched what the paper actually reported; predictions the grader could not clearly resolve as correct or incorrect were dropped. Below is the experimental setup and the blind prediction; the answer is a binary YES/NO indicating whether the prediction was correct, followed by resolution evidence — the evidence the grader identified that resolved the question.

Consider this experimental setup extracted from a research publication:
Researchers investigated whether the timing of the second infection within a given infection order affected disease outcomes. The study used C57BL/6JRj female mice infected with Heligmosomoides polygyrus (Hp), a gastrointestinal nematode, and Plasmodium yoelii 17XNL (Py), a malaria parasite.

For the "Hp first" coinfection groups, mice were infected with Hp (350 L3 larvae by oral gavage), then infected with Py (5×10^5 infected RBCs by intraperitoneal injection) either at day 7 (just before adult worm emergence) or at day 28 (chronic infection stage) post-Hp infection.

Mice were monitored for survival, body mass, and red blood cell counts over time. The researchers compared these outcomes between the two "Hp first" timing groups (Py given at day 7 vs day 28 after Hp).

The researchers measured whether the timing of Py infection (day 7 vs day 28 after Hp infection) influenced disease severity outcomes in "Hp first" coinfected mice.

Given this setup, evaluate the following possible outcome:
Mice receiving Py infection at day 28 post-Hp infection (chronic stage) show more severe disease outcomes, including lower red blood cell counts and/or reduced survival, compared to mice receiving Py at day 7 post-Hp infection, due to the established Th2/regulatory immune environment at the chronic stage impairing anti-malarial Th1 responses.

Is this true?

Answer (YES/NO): NO